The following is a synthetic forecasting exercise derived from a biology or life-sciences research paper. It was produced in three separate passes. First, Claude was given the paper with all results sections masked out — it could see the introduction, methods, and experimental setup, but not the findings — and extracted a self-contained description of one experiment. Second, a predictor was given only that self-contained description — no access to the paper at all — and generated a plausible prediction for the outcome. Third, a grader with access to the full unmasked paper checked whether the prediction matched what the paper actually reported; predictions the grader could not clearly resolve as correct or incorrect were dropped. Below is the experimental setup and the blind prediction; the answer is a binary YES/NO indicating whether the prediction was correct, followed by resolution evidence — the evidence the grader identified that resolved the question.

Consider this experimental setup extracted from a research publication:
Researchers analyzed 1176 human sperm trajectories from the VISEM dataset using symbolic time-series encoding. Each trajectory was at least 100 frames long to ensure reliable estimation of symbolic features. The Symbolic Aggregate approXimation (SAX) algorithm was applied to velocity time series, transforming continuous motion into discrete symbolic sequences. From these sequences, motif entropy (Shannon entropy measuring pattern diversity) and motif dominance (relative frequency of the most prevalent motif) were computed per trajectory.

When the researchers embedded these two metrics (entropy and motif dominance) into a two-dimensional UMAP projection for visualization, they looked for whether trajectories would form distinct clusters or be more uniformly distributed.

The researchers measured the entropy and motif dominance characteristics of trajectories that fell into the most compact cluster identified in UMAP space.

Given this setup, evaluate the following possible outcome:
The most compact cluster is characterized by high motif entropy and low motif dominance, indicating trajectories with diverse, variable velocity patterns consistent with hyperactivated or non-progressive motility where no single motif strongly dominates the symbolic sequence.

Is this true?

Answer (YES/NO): NO